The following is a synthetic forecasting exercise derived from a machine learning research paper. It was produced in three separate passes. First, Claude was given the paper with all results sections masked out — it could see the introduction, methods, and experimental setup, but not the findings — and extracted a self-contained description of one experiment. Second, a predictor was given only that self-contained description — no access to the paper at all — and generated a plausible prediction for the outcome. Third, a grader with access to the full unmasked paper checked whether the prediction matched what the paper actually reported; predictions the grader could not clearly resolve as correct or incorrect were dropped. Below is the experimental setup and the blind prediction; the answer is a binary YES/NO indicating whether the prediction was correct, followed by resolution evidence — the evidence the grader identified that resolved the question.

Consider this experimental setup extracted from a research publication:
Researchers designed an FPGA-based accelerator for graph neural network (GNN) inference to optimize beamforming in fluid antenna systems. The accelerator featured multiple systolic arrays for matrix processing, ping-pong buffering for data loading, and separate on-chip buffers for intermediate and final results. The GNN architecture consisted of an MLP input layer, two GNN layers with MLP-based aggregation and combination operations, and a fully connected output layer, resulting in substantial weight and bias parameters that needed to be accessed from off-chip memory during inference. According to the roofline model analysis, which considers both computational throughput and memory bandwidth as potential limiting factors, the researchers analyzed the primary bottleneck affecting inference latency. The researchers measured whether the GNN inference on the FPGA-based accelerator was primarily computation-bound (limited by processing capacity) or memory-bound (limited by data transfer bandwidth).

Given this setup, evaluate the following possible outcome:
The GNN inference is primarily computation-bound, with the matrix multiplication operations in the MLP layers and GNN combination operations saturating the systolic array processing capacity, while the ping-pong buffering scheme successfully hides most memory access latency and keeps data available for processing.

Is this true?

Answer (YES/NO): NO